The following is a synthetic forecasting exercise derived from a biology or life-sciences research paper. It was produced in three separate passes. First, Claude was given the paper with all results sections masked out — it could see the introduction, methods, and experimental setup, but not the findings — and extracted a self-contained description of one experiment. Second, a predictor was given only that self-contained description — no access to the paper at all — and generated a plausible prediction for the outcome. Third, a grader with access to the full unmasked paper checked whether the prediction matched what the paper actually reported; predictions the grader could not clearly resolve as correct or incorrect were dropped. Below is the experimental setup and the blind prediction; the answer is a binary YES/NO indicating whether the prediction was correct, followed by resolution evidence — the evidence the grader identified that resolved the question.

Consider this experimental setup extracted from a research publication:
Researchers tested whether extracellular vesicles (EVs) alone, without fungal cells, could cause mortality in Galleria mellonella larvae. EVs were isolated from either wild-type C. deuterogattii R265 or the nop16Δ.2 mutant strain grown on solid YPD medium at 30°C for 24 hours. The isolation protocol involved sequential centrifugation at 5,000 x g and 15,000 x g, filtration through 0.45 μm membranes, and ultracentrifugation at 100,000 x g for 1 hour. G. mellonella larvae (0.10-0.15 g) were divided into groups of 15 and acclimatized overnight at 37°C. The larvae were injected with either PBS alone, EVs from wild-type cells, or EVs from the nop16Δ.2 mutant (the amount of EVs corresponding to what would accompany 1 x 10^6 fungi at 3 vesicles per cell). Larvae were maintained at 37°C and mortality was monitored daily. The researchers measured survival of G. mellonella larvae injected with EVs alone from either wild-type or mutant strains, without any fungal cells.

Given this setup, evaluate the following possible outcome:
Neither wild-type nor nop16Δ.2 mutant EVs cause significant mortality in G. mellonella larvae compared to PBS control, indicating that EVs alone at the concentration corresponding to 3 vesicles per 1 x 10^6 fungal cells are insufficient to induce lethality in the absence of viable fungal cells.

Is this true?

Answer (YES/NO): YES